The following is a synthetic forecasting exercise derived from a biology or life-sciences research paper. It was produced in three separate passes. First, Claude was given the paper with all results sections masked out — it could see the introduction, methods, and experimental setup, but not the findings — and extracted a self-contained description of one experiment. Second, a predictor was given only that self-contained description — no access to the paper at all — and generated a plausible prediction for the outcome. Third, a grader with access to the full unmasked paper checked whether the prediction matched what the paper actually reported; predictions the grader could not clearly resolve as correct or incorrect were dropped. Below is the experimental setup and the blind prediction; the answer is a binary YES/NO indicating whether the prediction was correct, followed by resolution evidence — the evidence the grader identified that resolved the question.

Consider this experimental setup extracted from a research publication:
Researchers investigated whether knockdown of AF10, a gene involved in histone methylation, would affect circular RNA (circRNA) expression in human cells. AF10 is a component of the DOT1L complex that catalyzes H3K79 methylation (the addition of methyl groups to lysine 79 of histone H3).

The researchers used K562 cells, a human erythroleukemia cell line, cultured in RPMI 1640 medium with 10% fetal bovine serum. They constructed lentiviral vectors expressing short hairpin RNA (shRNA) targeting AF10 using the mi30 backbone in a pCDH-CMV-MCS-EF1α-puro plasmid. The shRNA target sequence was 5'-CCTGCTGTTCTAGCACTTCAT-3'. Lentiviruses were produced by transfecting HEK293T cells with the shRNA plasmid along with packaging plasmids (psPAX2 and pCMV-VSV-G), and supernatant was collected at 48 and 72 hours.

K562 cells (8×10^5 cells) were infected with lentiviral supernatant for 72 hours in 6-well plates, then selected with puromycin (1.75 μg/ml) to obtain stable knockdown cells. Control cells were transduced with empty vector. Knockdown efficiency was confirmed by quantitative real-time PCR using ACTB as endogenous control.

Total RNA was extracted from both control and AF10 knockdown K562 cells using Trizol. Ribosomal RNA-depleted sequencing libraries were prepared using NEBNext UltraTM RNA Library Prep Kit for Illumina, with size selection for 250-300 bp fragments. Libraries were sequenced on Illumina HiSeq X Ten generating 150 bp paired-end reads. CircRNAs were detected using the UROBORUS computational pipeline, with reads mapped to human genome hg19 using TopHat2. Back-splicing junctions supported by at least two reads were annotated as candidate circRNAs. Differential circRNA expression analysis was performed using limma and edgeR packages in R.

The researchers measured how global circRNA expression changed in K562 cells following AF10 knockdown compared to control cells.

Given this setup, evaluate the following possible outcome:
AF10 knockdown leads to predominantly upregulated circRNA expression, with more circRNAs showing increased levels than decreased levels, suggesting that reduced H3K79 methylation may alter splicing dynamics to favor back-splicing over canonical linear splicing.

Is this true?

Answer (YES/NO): NO